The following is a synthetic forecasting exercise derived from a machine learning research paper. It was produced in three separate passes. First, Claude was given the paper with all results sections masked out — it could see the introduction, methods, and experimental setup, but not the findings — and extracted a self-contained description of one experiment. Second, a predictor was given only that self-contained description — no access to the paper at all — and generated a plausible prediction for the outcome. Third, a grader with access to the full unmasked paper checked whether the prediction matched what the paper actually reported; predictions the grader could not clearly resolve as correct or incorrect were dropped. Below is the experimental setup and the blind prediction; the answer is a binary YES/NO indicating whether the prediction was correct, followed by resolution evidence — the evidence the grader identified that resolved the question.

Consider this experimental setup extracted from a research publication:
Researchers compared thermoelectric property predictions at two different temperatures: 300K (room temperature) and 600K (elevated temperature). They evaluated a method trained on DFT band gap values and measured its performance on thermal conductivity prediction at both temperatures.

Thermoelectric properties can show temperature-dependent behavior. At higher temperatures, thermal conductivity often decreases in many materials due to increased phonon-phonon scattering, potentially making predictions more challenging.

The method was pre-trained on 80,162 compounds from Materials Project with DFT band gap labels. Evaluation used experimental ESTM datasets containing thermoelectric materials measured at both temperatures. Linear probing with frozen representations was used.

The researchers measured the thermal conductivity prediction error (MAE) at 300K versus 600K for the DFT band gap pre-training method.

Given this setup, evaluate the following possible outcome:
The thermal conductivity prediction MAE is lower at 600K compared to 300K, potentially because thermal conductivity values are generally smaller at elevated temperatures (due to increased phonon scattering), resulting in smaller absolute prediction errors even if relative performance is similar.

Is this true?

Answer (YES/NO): YES